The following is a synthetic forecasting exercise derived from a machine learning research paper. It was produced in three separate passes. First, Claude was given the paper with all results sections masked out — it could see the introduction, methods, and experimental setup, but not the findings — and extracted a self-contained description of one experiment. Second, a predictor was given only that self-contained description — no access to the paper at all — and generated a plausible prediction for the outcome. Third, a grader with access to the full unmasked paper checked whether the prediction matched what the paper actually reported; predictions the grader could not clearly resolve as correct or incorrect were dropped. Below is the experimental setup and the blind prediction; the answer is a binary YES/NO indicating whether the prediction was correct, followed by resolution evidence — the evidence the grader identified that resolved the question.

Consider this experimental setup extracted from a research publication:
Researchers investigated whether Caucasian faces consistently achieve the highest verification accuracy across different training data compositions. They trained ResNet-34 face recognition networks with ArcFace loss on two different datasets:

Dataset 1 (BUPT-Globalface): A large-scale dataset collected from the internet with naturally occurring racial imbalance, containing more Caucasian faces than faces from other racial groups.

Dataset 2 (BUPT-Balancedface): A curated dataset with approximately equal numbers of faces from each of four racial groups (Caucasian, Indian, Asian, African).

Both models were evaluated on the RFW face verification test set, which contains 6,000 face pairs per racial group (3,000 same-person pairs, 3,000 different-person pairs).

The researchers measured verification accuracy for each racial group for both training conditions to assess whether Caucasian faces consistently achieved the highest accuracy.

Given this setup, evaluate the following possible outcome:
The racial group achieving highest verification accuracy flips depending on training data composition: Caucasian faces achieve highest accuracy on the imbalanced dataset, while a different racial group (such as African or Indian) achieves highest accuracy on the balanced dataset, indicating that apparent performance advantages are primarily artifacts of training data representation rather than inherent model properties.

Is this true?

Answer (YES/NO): NO